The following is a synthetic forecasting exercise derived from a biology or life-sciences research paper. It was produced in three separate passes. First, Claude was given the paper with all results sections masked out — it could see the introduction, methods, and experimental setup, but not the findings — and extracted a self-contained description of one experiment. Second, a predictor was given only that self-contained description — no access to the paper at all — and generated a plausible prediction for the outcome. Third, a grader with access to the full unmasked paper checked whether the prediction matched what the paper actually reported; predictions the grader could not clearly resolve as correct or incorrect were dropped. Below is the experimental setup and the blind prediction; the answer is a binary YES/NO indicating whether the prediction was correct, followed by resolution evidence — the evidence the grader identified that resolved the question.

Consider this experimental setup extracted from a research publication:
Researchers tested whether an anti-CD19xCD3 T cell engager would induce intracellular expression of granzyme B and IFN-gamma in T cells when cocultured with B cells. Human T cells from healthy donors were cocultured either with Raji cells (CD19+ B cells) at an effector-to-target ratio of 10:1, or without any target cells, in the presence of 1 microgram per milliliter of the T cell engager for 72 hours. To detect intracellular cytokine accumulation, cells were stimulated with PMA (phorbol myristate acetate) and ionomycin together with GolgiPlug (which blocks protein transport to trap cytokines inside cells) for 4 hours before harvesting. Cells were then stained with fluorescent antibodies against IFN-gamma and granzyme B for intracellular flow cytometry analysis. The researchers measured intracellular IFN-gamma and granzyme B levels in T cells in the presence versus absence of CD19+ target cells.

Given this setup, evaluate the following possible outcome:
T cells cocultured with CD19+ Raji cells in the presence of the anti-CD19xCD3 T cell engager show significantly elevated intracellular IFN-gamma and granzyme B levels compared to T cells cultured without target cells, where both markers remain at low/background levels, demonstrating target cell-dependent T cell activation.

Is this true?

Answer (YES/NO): YES